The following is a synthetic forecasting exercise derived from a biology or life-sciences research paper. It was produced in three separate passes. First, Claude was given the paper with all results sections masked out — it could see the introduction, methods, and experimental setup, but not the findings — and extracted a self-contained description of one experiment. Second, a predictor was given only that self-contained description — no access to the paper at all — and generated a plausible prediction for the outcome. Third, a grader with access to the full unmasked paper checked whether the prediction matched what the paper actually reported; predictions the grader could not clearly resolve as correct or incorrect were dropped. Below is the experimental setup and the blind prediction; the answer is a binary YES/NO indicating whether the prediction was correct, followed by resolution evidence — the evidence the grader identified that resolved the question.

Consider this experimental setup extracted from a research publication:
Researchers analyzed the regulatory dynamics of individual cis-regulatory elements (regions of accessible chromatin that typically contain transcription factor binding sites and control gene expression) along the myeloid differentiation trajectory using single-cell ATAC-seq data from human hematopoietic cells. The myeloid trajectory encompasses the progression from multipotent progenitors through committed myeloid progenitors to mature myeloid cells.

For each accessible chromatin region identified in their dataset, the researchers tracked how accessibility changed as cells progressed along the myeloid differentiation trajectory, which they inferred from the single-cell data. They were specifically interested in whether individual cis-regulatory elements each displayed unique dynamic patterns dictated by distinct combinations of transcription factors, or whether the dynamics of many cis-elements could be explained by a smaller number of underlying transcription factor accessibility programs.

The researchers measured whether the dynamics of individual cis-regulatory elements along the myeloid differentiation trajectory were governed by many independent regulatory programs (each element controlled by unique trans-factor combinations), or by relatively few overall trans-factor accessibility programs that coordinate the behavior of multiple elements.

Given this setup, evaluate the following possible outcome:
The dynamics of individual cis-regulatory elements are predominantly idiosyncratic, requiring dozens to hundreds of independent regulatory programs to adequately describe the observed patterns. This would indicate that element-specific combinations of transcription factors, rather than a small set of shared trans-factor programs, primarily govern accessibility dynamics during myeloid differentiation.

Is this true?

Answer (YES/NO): NO